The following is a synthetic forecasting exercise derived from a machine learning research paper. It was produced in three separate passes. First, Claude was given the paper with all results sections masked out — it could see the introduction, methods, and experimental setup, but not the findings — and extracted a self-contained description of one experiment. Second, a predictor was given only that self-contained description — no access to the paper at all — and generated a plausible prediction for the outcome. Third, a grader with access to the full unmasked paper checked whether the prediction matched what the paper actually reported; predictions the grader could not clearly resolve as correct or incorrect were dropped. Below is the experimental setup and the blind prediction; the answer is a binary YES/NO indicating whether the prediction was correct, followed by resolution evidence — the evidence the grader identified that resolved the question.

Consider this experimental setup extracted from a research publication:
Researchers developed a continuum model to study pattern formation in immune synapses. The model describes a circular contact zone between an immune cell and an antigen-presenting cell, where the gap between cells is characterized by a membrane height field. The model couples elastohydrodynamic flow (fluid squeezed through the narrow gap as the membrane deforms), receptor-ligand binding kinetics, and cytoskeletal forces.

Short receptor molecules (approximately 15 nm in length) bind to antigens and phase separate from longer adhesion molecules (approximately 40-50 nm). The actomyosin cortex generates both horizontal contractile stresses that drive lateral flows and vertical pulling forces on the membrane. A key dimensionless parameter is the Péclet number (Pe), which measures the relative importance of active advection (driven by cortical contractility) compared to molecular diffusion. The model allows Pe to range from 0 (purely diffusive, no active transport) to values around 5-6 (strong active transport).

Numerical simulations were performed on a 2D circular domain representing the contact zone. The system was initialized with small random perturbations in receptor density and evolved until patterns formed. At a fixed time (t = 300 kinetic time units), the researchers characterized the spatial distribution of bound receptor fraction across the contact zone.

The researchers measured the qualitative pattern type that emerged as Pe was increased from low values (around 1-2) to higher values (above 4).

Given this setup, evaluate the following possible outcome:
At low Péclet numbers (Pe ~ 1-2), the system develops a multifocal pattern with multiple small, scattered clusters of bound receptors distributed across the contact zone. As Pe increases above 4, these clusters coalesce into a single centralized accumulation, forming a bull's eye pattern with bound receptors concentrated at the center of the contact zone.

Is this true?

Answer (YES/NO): NO